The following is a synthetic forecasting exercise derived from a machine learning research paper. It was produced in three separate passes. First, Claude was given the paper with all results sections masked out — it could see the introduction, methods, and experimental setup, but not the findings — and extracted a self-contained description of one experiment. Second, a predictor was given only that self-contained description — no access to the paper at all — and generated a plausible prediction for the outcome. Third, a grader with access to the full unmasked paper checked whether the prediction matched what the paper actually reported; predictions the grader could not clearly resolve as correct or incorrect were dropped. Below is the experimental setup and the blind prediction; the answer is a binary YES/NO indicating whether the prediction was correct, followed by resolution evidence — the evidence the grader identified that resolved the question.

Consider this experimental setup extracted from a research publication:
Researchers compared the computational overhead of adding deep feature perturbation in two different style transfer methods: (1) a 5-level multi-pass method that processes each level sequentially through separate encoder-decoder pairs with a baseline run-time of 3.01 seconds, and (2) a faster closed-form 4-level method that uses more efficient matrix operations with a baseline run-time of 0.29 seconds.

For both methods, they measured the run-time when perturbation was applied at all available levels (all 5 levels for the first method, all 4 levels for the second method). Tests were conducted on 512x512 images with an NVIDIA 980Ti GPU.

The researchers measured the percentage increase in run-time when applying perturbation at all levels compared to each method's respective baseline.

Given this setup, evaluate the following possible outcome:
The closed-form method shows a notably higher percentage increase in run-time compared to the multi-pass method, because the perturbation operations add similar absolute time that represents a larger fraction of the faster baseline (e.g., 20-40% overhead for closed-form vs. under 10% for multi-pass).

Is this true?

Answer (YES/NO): NO